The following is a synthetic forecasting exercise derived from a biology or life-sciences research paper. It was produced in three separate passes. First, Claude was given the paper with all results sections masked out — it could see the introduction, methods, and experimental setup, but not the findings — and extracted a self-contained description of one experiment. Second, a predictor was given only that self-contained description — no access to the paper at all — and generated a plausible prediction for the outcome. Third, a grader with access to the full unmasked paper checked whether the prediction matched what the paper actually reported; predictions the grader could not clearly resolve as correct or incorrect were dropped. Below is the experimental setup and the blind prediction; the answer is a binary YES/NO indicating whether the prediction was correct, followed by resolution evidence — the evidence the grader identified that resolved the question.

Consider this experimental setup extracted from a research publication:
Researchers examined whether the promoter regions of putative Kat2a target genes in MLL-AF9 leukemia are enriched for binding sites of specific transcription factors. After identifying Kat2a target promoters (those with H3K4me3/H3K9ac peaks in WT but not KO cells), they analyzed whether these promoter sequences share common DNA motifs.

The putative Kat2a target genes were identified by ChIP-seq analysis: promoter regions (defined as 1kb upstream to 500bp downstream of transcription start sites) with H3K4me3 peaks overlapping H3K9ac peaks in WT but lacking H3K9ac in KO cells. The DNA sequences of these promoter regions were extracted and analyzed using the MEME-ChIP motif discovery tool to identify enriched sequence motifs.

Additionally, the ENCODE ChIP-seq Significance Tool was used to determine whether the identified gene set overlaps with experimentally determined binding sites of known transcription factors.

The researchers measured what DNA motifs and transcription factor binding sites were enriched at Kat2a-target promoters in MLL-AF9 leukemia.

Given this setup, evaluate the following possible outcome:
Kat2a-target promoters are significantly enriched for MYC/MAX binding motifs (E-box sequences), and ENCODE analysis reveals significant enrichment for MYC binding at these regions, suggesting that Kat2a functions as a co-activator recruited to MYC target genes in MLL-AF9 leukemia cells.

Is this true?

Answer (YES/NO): NO